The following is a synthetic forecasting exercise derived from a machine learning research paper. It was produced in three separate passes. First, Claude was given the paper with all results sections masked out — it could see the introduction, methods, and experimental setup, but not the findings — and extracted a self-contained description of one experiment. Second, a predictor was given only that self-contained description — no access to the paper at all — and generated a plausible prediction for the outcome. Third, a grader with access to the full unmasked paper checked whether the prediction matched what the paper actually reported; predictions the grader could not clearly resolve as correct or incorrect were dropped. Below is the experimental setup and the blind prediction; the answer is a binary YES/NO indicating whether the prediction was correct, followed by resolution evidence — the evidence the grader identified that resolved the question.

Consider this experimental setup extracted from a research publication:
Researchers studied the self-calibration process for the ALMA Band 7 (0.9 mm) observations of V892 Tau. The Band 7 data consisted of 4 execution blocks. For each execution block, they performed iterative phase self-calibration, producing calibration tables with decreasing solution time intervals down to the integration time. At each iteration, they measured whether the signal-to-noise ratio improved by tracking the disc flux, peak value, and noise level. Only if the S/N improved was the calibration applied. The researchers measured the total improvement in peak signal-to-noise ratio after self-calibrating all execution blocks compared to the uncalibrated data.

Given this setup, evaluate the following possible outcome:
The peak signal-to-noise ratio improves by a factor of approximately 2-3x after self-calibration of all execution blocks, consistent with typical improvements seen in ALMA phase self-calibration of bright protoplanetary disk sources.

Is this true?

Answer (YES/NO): NO